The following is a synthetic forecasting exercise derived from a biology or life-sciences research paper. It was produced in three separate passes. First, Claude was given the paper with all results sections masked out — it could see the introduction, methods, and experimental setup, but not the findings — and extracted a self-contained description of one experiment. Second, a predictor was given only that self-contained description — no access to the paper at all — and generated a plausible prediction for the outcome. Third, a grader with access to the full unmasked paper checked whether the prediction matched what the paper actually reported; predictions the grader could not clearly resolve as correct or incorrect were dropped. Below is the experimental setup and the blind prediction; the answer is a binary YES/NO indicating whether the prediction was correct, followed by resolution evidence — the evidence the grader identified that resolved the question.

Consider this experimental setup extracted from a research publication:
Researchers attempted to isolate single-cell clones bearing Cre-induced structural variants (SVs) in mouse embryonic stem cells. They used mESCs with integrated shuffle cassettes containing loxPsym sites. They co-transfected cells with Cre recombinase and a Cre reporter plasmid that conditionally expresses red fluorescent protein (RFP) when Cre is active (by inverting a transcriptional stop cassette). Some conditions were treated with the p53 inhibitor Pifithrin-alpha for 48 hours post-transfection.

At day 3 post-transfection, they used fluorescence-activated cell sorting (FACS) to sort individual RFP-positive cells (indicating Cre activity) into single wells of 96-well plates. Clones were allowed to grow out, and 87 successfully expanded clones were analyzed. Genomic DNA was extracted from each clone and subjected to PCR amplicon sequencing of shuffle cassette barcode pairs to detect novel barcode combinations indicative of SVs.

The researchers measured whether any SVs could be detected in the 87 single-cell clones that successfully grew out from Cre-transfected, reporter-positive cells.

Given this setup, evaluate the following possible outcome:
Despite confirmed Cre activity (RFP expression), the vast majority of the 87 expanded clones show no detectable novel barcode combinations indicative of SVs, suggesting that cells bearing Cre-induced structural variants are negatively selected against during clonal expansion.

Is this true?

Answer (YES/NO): YES